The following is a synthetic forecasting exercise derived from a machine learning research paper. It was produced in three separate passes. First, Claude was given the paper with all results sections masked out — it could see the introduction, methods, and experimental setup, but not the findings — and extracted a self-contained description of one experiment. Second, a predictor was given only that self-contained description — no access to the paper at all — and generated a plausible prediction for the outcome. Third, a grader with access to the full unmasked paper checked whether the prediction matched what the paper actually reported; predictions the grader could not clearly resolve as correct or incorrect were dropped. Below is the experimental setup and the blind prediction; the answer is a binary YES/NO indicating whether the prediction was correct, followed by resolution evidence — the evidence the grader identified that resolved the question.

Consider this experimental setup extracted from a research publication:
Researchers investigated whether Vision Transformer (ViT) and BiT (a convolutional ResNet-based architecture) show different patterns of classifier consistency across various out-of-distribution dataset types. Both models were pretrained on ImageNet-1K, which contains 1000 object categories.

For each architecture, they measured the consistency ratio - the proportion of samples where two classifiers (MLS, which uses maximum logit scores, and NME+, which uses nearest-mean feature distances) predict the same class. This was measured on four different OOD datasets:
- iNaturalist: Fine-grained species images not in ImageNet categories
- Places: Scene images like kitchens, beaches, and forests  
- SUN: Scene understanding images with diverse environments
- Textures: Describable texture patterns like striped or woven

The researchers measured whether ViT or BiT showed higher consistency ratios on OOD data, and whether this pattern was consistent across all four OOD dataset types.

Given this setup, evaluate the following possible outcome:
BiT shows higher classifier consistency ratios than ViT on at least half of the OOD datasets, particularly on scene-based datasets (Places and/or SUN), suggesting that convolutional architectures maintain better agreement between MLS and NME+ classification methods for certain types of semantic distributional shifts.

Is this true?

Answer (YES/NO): NO